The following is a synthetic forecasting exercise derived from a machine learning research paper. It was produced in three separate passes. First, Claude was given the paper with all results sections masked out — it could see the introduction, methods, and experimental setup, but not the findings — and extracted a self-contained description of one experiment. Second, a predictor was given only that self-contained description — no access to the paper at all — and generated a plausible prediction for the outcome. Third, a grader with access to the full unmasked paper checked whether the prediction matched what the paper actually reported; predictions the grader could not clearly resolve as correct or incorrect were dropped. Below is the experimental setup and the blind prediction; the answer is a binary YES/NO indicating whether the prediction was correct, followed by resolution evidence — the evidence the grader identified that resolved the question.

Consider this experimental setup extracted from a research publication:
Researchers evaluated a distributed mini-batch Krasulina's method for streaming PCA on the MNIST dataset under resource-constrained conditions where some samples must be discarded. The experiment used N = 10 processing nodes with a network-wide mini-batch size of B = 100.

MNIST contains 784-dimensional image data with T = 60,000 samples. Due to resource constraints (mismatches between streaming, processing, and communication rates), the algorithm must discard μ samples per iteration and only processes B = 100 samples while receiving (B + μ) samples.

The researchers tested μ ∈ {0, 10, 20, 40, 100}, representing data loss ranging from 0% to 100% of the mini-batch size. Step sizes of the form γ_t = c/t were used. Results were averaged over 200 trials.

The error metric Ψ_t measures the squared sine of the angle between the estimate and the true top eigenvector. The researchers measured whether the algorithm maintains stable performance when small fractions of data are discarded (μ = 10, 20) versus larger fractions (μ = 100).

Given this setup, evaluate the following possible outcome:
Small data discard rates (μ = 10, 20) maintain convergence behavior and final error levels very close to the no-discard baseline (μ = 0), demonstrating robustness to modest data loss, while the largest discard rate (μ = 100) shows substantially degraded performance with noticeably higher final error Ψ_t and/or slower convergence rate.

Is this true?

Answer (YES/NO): YES